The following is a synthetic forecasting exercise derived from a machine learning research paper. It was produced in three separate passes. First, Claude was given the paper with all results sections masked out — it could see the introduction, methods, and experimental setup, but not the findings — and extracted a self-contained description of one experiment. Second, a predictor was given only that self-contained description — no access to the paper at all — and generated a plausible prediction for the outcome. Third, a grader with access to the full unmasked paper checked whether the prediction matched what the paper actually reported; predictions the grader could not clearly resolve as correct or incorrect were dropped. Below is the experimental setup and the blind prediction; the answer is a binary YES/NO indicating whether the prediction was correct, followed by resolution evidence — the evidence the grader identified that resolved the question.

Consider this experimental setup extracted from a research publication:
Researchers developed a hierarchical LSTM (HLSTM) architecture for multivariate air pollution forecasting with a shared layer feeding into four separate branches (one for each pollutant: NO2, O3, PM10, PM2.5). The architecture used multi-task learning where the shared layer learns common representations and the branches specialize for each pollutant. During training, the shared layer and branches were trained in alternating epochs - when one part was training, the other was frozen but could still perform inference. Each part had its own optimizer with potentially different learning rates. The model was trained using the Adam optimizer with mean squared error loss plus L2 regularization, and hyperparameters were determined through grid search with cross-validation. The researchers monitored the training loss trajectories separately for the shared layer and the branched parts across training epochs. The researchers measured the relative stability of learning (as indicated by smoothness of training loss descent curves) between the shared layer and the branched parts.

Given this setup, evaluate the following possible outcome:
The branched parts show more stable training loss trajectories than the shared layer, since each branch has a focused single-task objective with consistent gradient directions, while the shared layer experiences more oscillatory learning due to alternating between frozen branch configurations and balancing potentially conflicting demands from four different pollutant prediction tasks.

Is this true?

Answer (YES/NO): NO